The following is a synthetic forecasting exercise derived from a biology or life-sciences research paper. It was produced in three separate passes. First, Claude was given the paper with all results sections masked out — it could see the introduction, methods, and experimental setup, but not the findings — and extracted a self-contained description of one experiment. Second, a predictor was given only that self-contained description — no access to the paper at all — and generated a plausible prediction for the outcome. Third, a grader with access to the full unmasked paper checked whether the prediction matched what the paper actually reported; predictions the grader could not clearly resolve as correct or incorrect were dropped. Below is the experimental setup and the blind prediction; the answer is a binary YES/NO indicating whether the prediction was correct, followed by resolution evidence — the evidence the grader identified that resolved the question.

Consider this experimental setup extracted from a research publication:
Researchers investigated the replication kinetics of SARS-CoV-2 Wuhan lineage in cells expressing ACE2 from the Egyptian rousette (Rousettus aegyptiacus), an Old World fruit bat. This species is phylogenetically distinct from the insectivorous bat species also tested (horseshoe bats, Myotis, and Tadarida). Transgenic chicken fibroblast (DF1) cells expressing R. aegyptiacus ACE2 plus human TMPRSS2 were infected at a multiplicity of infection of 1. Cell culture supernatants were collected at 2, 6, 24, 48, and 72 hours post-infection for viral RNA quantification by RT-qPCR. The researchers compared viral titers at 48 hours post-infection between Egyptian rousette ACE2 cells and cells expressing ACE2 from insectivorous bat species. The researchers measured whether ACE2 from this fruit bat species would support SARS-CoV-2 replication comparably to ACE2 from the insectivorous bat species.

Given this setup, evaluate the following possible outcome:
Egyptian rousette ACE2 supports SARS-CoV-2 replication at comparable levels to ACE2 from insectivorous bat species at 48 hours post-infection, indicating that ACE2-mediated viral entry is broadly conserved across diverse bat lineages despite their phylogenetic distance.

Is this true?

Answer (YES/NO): NO